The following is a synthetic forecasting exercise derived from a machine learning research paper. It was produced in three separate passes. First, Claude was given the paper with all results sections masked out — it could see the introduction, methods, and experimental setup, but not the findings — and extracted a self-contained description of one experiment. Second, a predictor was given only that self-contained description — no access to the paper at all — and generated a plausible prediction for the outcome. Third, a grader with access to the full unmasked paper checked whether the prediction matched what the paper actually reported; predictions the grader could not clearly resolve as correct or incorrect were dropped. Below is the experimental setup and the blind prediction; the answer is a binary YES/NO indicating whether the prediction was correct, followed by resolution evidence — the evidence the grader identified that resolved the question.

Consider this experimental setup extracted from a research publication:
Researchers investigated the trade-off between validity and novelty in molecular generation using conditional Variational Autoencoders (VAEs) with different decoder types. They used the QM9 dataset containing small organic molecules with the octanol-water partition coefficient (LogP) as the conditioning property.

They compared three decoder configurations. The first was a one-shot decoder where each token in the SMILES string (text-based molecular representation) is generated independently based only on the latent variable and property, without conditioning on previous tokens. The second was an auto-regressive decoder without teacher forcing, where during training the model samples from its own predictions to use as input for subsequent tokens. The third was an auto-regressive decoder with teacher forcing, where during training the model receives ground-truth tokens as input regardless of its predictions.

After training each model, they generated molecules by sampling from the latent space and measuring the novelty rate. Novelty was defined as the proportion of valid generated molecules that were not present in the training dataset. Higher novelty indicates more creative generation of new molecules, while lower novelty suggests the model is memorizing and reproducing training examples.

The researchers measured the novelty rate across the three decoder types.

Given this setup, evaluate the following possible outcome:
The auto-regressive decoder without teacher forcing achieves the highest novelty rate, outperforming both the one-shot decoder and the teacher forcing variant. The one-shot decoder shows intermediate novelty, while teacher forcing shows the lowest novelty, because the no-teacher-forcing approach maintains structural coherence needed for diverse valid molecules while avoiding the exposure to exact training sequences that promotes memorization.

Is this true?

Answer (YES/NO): NO